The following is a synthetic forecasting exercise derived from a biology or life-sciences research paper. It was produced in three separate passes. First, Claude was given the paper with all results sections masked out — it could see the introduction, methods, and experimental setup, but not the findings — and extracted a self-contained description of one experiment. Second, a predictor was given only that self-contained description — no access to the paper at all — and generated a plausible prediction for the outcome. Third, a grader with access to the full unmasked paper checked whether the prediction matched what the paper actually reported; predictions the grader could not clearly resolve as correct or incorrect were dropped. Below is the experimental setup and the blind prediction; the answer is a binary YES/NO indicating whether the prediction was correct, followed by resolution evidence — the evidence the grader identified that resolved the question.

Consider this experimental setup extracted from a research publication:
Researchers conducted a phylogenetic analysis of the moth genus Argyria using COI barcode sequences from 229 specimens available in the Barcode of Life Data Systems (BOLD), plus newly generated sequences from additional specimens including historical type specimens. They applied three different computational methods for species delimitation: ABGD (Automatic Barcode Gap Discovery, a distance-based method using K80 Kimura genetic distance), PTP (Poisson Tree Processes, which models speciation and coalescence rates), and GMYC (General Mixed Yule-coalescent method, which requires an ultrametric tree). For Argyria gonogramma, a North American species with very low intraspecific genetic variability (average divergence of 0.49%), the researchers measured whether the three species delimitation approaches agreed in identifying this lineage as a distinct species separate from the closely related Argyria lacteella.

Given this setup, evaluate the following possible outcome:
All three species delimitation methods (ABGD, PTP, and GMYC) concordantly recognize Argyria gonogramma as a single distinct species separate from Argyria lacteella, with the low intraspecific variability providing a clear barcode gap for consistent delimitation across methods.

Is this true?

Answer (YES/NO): NO